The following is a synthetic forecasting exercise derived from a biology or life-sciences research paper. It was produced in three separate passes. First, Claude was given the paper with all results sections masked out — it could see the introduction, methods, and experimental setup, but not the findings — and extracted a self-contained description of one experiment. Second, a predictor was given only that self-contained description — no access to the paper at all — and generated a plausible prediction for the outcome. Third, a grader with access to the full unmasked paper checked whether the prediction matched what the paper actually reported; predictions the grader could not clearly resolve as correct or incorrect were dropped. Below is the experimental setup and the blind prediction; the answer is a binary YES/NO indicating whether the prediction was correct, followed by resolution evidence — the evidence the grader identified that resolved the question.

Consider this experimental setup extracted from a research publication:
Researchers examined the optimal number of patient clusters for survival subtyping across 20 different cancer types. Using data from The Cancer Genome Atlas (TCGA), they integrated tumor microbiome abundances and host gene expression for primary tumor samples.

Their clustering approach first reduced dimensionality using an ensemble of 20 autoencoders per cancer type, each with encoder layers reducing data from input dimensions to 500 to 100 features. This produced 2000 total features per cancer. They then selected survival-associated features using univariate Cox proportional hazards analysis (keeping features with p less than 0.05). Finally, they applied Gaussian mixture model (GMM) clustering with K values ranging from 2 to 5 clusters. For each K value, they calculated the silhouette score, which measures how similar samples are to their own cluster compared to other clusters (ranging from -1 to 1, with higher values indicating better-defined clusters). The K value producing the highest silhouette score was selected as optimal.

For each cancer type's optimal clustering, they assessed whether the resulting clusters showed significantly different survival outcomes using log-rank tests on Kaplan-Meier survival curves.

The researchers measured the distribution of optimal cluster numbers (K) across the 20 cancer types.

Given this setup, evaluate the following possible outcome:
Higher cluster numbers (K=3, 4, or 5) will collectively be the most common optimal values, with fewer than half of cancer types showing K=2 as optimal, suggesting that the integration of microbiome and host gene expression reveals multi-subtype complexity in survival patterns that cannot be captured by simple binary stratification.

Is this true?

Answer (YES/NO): NO